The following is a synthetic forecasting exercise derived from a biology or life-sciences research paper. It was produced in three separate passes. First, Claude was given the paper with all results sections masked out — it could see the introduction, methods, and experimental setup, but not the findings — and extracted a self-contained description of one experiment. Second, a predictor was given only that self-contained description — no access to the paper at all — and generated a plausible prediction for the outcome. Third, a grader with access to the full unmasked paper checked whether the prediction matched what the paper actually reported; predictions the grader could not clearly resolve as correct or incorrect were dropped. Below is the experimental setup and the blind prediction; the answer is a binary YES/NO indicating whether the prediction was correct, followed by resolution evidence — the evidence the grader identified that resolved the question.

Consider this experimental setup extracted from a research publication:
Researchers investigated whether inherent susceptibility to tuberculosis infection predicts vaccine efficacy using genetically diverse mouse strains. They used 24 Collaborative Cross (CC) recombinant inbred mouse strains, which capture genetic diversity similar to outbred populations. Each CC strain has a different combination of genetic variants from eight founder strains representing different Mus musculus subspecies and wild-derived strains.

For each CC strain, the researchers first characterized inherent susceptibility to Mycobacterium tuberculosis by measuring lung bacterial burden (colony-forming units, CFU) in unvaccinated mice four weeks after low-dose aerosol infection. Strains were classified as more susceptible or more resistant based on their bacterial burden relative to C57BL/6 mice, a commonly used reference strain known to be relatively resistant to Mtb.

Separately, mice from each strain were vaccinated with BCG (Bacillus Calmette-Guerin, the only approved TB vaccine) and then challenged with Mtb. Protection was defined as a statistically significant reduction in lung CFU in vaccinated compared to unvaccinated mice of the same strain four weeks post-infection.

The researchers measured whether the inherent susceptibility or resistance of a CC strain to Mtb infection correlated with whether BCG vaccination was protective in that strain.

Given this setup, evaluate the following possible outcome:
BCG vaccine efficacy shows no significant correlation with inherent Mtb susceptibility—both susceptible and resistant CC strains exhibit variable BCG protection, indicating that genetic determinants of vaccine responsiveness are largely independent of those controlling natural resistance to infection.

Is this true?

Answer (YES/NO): YES